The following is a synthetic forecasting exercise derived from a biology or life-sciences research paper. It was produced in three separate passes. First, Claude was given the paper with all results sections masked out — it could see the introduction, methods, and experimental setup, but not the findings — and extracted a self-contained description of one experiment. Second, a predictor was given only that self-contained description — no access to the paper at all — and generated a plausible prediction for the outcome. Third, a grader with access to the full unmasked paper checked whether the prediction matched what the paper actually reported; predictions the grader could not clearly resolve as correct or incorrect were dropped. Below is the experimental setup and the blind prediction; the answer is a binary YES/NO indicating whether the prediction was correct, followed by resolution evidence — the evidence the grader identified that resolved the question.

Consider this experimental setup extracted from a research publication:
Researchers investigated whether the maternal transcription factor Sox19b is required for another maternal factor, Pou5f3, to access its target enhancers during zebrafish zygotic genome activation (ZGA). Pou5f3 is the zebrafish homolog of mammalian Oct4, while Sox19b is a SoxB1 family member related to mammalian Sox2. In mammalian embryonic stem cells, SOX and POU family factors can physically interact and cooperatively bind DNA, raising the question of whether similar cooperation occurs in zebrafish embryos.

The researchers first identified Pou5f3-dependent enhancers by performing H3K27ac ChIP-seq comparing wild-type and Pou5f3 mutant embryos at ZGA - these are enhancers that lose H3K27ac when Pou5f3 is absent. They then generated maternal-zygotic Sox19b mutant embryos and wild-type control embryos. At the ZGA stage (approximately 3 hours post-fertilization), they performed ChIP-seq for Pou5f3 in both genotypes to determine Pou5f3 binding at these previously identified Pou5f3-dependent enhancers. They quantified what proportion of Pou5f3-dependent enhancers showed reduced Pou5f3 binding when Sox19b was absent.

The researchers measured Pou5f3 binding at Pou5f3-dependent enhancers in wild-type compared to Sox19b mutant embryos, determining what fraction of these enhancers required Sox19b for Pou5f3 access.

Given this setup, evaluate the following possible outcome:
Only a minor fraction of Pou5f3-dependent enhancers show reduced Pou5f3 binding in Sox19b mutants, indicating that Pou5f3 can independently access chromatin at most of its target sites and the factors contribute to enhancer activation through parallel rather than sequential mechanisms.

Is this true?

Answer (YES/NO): NO